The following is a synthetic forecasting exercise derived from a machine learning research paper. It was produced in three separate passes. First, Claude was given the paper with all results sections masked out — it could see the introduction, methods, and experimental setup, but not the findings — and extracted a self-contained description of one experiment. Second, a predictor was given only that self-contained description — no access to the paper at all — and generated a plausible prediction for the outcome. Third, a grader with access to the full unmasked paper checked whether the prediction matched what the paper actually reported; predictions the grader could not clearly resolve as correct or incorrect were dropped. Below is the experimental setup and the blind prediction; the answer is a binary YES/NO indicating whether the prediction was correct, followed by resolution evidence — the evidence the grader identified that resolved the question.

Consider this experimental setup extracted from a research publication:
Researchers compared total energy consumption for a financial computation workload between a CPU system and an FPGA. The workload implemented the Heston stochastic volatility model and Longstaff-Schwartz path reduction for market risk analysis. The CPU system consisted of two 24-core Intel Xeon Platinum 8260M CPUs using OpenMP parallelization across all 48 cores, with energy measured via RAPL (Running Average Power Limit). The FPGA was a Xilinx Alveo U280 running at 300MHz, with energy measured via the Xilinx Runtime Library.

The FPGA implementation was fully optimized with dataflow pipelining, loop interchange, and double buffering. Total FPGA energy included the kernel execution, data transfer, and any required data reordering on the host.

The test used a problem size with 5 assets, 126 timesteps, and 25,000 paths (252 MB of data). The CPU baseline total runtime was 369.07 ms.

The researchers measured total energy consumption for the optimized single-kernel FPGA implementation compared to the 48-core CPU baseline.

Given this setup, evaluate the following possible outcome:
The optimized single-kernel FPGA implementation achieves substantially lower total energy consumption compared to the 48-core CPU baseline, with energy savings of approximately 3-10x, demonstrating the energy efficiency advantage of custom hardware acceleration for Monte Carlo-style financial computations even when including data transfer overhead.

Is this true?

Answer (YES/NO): NO